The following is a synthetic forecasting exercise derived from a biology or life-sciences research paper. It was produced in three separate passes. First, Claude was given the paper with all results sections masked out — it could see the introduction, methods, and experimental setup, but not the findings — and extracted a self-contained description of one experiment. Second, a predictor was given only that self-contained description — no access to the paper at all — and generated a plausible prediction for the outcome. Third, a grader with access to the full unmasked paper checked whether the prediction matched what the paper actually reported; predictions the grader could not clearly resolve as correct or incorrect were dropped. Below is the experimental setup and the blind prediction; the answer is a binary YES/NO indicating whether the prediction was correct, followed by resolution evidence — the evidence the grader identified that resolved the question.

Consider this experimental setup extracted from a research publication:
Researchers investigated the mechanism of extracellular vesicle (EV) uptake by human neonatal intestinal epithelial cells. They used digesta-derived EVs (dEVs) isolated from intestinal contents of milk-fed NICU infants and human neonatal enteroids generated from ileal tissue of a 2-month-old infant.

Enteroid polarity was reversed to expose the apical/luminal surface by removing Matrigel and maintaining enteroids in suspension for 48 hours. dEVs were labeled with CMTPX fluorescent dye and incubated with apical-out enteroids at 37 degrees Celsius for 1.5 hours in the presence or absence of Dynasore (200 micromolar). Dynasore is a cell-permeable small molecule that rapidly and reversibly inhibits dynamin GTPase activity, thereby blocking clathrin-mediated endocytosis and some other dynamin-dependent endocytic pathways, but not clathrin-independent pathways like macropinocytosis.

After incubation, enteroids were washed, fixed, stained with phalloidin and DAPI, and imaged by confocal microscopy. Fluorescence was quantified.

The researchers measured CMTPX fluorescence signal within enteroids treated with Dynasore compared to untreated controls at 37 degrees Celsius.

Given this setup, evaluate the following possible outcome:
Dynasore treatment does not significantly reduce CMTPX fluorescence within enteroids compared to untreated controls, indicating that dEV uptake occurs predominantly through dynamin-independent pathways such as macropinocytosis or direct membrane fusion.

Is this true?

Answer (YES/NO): NO